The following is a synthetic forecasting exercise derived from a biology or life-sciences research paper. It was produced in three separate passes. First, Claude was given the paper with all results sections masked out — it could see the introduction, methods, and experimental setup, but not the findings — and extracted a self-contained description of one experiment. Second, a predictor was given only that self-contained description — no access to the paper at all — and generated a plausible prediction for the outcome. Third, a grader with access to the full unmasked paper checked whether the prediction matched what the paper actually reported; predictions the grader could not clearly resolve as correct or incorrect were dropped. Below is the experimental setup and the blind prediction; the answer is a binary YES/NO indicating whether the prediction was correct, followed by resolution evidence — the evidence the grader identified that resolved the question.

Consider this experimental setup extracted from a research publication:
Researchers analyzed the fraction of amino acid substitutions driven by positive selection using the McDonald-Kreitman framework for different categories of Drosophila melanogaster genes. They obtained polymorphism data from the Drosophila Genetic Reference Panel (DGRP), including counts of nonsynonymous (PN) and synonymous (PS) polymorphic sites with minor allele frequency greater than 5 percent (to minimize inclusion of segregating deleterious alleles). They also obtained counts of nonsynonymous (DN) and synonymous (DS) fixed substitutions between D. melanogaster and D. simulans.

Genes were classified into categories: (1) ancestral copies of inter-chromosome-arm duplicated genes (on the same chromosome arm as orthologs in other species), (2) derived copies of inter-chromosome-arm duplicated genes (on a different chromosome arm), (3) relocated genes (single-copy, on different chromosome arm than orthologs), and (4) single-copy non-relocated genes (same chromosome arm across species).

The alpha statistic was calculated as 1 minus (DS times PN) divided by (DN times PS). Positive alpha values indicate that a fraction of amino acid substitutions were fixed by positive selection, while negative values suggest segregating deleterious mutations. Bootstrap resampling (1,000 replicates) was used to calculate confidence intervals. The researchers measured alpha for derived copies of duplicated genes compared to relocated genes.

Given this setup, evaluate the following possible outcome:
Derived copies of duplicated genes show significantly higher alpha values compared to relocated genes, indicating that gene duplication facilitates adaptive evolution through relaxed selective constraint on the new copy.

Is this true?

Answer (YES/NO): NO